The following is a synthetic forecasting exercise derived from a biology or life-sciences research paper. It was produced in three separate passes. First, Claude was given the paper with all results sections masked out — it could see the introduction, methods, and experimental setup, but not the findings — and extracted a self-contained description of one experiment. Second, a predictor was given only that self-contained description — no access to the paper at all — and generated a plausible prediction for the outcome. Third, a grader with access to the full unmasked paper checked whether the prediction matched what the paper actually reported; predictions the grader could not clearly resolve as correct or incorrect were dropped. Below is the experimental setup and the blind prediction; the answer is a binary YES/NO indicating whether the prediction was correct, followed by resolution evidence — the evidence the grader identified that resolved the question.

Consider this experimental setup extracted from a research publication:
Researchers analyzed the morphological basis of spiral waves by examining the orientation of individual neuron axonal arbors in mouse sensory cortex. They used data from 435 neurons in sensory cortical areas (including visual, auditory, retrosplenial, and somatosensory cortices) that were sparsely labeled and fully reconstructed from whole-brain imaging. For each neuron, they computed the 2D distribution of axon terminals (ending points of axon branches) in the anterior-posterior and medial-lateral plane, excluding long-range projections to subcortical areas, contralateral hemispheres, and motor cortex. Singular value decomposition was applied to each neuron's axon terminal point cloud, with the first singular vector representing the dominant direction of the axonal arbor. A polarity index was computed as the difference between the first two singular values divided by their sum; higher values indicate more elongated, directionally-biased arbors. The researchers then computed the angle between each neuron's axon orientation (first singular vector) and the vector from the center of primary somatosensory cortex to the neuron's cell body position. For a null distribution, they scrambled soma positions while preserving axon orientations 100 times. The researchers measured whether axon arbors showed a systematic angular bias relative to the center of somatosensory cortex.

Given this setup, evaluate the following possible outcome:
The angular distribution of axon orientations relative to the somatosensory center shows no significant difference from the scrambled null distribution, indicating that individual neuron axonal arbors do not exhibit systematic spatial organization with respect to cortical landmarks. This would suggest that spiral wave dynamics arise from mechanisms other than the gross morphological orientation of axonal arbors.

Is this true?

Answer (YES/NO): NO